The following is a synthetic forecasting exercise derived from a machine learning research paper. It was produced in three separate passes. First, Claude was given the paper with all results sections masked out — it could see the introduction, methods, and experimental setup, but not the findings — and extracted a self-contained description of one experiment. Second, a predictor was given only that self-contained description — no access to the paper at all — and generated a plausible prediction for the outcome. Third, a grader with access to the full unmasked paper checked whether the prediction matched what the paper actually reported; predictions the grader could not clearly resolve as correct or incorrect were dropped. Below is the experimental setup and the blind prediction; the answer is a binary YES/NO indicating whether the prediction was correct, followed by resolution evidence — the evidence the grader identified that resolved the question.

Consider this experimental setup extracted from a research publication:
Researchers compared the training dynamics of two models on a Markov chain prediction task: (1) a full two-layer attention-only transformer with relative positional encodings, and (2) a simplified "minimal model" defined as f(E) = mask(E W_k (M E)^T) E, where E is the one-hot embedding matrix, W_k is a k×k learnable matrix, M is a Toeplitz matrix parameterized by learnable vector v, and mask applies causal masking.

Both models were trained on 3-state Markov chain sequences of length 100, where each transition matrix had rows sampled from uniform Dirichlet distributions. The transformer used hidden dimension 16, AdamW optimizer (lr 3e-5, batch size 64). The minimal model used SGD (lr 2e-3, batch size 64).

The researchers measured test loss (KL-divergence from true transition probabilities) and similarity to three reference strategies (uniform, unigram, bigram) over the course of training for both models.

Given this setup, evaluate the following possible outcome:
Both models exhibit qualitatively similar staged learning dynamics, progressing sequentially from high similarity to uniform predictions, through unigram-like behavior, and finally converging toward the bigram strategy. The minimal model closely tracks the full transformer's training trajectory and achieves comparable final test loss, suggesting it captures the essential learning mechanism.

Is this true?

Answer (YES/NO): NO